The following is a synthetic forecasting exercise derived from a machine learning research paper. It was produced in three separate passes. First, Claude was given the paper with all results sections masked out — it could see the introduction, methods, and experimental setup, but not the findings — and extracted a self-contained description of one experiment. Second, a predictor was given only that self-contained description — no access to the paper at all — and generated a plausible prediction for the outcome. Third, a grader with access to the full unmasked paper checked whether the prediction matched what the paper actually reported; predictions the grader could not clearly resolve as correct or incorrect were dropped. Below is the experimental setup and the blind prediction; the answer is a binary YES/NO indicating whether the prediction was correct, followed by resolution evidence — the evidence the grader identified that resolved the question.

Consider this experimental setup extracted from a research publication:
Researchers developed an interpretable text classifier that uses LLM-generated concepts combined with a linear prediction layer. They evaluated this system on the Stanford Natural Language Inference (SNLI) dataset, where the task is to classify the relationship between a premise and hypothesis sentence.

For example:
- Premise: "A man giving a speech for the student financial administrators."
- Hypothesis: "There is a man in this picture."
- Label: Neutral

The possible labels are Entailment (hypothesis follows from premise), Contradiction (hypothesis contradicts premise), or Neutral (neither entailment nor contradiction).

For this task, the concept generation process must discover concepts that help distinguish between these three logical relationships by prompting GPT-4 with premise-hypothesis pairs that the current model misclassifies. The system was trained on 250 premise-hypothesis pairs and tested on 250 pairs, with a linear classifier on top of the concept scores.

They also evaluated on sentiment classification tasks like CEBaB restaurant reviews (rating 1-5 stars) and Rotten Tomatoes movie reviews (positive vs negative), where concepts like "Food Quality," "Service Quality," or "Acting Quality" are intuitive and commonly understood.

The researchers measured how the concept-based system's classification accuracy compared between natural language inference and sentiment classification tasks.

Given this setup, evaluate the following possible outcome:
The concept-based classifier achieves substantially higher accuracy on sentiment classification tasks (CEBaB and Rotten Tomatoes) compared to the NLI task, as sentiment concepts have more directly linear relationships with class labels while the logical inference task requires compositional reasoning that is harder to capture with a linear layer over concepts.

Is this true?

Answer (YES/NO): NO